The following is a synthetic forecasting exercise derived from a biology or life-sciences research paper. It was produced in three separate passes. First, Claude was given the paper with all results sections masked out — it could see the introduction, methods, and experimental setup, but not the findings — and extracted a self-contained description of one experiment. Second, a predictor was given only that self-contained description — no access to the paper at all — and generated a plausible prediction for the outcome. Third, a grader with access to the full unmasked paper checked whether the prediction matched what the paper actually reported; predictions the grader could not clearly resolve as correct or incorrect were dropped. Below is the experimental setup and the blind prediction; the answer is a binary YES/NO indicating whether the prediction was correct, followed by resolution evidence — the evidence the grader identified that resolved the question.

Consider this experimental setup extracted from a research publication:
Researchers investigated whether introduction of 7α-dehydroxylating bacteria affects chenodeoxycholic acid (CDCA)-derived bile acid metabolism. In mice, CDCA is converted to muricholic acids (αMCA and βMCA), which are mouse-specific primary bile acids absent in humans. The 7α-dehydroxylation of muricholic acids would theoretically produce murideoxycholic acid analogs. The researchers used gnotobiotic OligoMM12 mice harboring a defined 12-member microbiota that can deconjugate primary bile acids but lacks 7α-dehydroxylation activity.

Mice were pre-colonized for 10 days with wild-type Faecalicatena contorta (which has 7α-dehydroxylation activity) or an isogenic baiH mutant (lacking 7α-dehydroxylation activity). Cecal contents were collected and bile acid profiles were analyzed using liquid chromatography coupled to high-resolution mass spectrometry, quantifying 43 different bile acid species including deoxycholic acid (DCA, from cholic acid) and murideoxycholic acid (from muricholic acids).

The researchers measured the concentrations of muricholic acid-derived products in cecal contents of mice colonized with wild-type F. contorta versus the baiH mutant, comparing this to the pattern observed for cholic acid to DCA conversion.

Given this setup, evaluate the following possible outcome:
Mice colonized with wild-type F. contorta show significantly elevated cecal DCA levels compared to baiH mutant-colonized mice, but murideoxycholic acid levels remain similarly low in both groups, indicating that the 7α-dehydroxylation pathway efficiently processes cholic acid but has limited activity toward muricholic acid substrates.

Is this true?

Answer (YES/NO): NO